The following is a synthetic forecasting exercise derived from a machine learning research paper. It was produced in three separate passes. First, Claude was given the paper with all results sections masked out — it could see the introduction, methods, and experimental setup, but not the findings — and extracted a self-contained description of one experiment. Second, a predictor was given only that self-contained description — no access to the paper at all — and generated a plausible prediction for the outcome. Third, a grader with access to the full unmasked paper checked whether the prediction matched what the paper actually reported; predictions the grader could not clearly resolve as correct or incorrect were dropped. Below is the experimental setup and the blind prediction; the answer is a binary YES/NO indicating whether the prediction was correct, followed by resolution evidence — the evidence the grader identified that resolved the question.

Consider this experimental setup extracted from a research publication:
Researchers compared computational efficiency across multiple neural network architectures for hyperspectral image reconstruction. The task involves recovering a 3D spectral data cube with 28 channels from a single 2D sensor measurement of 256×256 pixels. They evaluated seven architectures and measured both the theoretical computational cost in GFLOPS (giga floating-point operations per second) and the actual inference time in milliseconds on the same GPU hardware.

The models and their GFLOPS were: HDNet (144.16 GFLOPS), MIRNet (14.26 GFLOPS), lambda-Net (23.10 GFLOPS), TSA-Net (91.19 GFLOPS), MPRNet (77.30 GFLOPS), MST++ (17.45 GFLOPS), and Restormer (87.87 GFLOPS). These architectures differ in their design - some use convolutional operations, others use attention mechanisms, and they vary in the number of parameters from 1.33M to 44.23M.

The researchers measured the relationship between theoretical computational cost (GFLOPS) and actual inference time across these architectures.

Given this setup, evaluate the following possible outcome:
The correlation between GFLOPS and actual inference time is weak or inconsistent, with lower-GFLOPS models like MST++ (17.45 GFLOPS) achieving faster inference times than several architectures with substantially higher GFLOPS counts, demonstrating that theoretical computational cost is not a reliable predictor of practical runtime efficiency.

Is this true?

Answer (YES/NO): NO